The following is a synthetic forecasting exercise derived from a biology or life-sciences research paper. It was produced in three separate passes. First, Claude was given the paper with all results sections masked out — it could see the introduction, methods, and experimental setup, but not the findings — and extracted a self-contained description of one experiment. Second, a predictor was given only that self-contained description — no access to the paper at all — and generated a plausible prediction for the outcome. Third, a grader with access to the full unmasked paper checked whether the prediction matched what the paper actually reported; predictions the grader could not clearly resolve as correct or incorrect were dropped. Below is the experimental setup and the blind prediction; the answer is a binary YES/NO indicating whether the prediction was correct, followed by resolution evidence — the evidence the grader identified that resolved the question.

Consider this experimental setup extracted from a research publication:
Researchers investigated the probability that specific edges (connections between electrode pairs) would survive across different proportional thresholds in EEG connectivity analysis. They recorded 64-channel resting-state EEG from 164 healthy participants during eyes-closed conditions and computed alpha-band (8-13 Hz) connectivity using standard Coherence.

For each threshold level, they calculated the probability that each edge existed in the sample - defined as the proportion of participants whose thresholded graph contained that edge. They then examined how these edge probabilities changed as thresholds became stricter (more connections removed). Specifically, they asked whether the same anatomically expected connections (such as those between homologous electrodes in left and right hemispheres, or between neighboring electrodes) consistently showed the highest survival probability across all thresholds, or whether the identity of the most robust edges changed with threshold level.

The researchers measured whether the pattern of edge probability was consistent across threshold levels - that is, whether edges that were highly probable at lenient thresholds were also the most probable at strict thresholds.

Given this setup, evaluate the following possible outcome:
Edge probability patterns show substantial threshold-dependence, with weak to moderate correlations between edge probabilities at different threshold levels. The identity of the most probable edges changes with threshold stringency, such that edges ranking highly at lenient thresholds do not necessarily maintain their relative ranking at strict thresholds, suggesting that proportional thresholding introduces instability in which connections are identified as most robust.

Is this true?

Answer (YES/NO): YES